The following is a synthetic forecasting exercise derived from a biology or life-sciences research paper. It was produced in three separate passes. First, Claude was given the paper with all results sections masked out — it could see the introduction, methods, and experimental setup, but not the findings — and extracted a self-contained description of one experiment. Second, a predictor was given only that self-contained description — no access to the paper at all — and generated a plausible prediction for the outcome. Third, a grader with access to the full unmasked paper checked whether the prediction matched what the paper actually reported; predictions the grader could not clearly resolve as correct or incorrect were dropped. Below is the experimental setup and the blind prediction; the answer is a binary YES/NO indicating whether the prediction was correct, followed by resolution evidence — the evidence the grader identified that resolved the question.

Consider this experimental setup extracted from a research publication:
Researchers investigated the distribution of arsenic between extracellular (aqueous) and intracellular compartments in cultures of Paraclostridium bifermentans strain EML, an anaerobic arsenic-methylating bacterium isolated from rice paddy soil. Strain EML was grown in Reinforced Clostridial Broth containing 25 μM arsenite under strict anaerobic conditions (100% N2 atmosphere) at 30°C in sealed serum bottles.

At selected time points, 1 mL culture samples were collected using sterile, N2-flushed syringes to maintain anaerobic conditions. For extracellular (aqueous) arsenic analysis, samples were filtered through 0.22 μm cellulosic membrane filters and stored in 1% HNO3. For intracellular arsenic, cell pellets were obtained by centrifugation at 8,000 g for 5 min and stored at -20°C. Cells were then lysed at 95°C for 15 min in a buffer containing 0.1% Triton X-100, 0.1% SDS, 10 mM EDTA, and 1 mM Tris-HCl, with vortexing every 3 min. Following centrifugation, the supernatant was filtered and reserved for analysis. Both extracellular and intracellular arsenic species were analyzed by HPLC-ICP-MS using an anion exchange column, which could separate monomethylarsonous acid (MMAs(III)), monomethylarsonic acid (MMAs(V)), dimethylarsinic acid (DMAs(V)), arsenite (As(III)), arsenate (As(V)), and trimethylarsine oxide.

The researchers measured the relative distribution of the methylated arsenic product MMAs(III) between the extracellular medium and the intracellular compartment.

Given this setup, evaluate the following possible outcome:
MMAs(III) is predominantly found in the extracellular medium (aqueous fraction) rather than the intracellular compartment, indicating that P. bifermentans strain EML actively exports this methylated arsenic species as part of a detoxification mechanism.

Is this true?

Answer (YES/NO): YES